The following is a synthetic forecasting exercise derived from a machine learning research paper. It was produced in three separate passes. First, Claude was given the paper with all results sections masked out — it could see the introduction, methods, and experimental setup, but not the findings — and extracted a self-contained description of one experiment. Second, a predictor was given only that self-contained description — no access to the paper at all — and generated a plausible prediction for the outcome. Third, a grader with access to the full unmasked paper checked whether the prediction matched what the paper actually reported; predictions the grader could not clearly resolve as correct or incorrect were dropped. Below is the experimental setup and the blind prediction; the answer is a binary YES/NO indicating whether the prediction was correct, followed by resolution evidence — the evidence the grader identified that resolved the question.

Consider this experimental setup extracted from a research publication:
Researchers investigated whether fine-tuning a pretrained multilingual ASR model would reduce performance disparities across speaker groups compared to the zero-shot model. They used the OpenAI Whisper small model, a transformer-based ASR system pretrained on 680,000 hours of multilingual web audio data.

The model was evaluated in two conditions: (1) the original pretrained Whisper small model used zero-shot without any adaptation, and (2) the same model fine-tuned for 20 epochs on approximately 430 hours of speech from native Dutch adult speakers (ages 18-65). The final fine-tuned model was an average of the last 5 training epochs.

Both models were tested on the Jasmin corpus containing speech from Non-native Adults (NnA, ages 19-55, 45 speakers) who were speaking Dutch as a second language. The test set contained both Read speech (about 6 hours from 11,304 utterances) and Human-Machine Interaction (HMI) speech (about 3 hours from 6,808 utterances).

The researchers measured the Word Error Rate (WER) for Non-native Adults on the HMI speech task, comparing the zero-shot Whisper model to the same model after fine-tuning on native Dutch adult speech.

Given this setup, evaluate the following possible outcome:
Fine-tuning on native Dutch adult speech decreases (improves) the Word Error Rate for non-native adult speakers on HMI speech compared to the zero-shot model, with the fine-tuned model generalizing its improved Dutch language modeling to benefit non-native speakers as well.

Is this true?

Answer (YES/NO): YES